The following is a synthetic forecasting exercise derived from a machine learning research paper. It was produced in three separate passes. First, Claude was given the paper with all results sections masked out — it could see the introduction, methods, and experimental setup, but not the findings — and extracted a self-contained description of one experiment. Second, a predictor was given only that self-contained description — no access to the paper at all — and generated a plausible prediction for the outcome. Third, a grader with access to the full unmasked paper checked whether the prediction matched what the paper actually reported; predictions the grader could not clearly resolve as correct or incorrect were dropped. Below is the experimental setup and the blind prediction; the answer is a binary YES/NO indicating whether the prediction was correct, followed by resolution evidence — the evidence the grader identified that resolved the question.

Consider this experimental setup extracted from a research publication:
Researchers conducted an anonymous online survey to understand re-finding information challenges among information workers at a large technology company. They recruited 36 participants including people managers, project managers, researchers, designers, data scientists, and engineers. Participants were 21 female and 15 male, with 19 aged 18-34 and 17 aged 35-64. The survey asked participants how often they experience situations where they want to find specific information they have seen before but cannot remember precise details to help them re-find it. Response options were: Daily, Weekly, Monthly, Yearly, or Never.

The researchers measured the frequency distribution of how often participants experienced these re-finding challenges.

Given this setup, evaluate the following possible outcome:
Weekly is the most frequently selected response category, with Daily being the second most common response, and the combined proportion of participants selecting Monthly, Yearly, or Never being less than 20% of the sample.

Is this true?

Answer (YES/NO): NO